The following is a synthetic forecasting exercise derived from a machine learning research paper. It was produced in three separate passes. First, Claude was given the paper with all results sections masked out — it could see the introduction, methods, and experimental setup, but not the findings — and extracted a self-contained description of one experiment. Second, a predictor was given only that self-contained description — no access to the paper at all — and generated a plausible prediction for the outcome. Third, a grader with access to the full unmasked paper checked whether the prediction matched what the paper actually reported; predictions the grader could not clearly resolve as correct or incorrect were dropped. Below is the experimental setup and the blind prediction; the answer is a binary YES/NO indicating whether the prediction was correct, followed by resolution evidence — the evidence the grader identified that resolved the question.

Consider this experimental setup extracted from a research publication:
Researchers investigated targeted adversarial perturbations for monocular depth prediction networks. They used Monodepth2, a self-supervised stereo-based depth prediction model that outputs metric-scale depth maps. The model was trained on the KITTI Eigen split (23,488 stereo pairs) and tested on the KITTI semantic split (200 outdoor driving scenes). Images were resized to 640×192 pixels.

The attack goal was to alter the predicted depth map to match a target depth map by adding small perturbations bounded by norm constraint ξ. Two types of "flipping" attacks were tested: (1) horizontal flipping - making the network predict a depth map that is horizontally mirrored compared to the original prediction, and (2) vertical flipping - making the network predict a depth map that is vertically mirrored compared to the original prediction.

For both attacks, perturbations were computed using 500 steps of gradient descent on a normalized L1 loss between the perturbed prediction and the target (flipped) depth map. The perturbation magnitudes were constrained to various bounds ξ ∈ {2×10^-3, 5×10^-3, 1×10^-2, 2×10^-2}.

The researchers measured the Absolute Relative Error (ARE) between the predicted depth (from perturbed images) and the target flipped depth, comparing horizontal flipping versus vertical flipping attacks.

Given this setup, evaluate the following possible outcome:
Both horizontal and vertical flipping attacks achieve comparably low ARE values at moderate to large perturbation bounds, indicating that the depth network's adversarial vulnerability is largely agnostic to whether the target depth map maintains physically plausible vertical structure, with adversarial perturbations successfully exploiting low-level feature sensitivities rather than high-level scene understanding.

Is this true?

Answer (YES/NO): NO